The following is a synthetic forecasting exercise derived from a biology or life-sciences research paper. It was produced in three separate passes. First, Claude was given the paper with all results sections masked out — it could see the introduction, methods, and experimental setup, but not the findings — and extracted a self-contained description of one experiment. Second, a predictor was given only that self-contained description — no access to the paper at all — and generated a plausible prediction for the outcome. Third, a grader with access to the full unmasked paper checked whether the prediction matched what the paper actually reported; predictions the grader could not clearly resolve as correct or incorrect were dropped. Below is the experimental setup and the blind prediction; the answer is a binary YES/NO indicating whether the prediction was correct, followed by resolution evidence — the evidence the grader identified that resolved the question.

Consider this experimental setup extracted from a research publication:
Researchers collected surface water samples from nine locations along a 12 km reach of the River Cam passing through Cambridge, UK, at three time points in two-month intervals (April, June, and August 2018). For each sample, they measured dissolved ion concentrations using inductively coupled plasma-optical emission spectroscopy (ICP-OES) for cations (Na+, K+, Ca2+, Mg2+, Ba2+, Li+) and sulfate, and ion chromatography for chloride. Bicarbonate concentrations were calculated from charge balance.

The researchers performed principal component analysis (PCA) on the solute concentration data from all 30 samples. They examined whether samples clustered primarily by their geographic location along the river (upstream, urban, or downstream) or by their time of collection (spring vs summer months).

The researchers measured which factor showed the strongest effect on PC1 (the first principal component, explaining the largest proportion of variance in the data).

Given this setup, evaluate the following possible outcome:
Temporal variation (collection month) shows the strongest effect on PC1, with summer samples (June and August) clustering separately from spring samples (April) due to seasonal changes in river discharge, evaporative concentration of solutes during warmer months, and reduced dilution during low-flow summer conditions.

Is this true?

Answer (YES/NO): YES